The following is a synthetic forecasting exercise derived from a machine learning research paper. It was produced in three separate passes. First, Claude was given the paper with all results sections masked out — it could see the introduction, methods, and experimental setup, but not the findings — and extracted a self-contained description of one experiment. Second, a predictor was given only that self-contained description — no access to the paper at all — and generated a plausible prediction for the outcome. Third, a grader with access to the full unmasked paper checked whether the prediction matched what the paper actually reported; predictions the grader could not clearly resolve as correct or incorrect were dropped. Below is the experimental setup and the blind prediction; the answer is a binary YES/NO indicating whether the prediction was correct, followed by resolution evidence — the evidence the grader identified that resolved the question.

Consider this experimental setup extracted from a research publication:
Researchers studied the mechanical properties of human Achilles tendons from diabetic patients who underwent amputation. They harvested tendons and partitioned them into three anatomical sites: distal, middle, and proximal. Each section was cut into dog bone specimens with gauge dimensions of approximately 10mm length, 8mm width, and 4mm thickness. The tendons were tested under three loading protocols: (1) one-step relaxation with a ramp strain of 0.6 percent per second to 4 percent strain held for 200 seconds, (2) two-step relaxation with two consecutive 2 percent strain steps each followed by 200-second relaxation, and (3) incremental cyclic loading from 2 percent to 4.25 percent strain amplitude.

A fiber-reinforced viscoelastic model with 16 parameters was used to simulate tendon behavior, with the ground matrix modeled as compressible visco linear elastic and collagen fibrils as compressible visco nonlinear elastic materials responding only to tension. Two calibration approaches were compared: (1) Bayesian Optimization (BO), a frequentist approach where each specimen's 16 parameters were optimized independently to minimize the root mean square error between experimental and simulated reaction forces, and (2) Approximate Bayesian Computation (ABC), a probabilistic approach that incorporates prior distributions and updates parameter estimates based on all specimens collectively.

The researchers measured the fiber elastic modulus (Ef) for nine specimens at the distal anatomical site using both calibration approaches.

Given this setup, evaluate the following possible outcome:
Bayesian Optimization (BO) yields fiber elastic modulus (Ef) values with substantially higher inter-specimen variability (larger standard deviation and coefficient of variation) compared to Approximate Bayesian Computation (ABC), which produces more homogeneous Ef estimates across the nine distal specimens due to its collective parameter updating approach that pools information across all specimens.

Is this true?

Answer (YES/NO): NO